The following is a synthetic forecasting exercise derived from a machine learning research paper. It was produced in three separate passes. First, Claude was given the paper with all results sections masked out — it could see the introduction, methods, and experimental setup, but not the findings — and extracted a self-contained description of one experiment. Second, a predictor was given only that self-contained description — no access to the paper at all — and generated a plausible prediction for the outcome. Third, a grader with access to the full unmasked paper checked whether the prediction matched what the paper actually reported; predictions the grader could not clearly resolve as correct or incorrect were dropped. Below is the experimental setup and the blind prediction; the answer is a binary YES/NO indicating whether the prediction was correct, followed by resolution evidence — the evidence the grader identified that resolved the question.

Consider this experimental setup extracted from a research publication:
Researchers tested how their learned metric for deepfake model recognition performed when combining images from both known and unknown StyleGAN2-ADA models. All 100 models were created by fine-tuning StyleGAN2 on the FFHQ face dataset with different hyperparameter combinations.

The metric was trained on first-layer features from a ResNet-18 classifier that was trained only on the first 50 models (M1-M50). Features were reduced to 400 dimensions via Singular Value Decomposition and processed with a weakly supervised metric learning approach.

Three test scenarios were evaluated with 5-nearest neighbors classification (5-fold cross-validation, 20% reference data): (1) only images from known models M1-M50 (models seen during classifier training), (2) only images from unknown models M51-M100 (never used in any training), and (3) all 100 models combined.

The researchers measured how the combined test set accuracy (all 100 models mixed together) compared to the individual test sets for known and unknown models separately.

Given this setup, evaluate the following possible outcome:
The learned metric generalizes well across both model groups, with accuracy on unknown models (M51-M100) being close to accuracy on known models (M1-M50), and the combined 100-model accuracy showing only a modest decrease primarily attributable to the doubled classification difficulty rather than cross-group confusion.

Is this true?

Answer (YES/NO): YES